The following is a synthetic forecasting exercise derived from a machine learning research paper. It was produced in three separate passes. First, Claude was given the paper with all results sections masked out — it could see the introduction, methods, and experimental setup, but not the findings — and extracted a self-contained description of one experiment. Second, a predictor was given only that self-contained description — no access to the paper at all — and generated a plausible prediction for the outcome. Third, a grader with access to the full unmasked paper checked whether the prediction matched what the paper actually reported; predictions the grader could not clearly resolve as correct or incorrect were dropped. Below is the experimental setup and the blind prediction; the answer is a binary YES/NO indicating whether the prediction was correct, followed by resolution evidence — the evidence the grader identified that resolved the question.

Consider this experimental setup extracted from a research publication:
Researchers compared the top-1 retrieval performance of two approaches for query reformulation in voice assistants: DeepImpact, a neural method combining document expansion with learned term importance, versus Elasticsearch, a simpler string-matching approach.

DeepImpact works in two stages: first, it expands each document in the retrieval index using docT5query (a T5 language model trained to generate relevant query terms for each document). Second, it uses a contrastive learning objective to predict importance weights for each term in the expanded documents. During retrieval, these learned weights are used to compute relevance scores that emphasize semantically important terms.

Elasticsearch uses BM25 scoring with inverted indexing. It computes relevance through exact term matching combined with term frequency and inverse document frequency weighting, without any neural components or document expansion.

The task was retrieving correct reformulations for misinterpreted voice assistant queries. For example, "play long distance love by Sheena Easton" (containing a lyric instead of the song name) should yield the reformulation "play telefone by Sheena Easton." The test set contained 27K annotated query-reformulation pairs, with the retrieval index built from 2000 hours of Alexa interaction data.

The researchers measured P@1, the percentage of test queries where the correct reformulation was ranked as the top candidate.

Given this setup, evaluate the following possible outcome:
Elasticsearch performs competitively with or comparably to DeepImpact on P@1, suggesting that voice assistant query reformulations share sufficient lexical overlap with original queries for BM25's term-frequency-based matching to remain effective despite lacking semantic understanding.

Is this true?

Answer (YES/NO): NO